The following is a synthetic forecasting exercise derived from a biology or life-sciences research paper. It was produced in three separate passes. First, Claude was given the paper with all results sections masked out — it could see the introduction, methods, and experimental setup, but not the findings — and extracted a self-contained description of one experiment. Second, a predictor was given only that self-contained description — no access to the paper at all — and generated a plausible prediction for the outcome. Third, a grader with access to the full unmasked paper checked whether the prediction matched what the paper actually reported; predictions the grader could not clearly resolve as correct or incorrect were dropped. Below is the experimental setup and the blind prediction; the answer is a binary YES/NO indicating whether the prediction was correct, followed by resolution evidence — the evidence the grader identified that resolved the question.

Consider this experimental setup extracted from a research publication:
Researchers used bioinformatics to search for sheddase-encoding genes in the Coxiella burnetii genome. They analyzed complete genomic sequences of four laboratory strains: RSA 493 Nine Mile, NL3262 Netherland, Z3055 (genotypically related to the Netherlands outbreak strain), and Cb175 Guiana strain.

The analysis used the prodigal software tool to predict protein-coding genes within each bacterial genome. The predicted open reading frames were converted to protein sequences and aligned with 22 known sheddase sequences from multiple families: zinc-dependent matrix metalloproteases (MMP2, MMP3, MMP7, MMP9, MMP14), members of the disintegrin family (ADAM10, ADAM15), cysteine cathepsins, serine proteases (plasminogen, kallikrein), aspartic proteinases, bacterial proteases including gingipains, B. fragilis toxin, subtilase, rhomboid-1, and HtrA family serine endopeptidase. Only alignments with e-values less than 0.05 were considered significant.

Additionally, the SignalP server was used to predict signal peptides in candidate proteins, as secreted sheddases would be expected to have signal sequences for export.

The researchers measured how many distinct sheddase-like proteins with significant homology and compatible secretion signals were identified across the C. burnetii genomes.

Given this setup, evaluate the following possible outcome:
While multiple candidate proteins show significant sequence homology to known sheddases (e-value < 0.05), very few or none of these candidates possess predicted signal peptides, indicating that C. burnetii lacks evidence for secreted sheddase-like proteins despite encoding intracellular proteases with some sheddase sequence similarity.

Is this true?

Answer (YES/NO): NO